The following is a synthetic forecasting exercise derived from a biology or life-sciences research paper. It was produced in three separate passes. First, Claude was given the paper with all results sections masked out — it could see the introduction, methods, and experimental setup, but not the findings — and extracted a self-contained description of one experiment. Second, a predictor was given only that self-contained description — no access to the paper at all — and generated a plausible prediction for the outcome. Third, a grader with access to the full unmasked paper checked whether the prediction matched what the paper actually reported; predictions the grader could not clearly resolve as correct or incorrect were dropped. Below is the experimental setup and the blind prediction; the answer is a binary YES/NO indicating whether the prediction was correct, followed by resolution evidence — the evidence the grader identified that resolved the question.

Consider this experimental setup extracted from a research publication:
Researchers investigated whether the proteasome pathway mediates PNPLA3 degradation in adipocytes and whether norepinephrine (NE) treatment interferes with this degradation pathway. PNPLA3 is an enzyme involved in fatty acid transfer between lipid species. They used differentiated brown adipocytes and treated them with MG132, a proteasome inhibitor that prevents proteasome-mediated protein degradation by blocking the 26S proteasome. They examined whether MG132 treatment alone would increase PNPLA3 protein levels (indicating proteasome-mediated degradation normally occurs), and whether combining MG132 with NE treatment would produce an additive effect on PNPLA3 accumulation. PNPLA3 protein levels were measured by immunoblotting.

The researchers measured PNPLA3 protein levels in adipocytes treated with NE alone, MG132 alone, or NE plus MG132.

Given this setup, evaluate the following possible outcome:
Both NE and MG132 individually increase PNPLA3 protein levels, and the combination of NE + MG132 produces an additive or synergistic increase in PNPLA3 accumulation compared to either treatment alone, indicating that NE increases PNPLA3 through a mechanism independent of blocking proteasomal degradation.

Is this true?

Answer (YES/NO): NO